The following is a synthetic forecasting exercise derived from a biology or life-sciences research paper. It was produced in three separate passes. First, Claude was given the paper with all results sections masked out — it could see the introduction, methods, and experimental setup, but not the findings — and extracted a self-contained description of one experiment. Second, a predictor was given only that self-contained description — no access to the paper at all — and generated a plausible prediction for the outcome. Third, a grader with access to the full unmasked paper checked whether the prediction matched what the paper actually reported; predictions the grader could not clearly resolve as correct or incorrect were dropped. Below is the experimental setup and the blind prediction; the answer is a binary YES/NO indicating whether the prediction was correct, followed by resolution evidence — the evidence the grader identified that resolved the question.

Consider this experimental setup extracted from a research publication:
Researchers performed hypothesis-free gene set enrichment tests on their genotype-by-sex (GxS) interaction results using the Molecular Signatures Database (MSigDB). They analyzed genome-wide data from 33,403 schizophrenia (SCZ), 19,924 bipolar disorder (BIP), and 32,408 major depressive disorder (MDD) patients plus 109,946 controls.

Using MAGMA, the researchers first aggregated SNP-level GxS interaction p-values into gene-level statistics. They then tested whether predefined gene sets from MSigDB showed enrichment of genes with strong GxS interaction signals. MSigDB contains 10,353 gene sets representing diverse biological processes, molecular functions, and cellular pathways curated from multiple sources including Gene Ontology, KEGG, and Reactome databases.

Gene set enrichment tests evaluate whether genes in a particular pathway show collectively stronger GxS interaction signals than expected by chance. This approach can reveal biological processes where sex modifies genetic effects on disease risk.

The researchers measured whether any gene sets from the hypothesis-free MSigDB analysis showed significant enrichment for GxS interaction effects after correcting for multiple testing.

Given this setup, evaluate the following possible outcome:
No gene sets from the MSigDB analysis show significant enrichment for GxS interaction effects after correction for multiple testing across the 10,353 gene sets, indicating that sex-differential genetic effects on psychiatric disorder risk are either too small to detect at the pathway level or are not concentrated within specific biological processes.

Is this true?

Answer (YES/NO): NO